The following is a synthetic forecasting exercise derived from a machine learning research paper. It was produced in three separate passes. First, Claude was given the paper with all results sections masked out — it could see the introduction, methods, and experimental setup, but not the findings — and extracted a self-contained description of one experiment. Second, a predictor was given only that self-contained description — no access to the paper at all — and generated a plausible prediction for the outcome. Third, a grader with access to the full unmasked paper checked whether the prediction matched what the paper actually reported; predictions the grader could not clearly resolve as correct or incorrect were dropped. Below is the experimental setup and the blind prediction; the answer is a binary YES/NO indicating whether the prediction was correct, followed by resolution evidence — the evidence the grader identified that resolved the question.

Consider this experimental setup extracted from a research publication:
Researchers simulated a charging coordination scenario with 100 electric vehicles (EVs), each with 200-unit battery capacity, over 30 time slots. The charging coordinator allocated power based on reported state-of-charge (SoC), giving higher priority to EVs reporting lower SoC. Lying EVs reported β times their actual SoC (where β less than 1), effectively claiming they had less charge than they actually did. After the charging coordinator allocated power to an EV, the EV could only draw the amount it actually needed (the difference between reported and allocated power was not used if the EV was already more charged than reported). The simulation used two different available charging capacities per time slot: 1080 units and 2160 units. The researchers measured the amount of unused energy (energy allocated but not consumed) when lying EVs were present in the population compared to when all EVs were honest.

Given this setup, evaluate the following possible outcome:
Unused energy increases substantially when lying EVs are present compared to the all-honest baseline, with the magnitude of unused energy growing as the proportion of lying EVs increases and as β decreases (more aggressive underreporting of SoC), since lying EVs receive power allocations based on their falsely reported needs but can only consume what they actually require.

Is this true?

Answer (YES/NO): YES